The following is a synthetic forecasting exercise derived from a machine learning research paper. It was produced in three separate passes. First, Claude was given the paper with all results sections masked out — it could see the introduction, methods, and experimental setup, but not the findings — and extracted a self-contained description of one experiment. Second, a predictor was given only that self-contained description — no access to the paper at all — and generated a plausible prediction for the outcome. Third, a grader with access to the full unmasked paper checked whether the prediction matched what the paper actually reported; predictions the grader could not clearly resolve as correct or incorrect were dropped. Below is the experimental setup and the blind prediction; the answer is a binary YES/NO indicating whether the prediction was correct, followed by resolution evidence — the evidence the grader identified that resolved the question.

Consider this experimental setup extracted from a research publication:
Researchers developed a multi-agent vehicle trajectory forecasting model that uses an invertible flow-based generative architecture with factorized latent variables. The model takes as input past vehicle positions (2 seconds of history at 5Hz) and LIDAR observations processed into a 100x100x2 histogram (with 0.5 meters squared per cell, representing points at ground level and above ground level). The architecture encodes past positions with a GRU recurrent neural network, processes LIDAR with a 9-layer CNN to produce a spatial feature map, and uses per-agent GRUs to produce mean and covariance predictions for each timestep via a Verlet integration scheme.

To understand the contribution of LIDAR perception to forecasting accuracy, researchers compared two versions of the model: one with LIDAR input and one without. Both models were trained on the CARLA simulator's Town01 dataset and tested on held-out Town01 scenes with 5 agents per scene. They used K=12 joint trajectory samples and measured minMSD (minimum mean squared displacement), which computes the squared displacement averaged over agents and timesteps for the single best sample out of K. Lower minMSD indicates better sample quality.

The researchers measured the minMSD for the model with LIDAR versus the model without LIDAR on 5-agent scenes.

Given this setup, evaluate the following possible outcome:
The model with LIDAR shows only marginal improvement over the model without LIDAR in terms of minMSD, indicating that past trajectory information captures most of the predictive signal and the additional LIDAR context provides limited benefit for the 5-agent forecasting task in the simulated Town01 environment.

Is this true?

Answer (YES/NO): NO